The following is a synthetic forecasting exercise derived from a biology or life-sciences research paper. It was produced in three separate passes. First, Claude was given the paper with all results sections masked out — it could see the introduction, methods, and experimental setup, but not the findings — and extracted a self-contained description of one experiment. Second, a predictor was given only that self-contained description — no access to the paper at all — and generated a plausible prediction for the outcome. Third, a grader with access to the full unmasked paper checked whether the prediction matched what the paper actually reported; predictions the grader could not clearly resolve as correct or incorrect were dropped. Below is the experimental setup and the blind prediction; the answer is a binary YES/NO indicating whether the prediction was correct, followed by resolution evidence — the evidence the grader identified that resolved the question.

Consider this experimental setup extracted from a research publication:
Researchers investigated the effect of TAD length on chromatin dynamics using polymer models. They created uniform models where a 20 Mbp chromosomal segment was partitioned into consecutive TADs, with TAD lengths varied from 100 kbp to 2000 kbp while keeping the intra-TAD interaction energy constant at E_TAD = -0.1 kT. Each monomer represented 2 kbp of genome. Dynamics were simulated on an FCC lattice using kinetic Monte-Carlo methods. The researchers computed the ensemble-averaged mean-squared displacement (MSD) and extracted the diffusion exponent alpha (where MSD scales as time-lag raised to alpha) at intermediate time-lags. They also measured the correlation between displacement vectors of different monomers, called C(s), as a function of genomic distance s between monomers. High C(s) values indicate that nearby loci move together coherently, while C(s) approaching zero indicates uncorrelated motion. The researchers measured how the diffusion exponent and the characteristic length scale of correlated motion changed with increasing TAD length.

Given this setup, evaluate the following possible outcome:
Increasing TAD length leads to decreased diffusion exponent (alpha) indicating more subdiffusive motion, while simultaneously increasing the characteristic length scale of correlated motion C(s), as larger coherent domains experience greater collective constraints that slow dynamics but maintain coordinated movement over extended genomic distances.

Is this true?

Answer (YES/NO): YES